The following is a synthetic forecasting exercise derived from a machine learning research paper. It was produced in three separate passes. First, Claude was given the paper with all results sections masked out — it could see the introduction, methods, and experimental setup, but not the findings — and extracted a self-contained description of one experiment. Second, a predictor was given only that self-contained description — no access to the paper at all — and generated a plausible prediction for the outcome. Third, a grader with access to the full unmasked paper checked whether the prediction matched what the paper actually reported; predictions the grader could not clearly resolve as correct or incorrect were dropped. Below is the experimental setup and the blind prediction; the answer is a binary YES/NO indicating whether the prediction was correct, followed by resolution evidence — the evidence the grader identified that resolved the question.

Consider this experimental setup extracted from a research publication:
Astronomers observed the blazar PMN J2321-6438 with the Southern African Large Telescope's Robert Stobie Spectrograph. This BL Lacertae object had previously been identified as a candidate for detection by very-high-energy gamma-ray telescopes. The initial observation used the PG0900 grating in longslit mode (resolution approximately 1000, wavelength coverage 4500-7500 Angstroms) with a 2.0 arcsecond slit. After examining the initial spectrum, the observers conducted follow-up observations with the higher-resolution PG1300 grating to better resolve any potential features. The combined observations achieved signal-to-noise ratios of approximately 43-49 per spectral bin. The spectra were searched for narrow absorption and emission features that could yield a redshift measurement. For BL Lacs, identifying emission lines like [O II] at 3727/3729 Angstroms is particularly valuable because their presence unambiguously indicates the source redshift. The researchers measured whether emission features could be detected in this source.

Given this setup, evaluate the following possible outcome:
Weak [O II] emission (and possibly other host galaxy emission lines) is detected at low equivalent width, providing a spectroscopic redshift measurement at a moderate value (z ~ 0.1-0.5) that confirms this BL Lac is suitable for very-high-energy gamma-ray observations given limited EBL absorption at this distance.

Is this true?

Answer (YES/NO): NO